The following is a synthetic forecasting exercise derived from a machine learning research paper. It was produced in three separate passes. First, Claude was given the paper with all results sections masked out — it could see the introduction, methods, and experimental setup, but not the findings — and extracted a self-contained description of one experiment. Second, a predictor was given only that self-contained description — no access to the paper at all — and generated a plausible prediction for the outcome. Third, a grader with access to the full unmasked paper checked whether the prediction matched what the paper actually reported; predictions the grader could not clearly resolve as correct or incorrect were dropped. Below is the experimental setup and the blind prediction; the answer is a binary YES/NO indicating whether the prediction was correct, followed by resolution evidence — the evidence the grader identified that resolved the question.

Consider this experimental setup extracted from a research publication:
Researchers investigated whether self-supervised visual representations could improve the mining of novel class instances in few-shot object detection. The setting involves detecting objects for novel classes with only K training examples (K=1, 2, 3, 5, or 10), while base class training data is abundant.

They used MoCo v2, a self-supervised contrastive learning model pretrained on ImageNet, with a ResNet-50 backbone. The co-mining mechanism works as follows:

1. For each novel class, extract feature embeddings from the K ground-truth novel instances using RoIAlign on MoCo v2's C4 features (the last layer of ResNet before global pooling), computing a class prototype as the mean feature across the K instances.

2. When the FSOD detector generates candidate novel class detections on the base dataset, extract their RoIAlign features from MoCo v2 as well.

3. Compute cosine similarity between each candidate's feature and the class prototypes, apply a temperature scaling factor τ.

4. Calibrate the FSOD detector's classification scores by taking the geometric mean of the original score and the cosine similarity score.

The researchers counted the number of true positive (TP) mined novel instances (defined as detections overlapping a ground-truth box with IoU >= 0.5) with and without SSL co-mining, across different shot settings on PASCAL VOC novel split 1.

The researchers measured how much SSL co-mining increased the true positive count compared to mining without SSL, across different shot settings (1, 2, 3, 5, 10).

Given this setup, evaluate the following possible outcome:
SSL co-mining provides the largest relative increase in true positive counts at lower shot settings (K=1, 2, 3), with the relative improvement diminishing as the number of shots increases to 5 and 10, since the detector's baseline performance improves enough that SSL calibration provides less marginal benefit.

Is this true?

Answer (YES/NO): YES